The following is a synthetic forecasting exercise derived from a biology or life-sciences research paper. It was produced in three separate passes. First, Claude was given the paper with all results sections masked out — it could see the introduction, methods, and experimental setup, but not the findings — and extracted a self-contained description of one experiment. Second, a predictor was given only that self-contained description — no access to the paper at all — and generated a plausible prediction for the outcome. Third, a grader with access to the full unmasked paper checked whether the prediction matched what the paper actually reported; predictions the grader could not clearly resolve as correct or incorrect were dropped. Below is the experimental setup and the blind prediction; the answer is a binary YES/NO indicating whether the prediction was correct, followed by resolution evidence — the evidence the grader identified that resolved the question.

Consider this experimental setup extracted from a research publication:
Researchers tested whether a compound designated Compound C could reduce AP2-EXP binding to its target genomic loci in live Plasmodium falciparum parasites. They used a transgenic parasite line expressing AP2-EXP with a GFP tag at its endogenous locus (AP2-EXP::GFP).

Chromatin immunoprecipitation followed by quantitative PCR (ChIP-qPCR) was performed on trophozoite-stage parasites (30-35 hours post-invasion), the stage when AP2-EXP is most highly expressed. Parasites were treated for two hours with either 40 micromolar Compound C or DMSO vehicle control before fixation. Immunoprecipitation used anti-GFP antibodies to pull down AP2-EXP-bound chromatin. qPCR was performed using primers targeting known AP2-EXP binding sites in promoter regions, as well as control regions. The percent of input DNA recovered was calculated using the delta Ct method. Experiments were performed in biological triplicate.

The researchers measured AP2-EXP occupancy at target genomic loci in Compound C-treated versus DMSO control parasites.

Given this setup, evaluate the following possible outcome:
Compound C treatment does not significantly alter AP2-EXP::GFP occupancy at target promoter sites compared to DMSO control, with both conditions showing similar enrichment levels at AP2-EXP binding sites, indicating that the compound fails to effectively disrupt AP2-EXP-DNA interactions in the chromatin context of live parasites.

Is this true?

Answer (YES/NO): NO